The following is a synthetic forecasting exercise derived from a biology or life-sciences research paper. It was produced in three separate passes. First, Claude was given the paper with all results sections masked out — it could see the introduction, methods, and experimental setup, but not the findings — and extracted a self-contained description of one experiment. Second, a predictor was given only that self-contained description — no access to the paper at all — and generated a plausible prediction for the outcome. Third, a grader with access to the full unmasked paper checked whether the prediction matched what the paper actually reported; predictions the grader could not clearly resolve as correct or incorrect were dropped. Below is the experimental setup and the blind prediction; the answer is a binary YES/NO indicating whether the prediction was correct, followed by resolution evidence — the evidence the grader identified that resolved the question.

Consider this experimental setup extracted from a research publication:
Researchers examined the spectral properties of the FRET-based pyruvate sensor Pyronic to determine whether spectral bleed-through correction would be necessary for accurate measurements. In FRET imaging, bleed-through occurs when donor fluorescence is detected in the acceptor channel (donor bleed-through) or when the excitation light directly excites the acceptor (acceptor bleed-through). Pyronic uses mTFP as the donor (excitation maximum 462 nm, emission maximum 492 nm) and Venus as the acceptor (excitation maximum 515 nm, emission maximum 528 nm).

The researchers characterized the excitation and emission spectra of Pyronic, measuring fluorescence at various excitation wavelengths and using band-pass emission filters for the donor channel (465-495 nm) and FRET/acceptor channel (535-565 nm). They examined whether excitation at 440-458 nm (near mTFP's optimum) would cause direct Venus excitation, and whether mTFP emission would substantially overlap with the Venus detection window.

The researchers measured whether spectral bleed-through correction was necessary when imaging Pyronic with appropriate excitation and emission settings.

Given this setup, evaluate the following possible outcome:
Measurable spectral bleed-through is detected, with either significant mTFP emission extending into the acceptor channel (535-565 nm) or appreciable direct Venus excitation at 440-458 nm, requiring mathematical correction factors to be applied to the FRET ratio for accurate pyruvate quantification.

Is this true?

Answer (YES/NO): NO